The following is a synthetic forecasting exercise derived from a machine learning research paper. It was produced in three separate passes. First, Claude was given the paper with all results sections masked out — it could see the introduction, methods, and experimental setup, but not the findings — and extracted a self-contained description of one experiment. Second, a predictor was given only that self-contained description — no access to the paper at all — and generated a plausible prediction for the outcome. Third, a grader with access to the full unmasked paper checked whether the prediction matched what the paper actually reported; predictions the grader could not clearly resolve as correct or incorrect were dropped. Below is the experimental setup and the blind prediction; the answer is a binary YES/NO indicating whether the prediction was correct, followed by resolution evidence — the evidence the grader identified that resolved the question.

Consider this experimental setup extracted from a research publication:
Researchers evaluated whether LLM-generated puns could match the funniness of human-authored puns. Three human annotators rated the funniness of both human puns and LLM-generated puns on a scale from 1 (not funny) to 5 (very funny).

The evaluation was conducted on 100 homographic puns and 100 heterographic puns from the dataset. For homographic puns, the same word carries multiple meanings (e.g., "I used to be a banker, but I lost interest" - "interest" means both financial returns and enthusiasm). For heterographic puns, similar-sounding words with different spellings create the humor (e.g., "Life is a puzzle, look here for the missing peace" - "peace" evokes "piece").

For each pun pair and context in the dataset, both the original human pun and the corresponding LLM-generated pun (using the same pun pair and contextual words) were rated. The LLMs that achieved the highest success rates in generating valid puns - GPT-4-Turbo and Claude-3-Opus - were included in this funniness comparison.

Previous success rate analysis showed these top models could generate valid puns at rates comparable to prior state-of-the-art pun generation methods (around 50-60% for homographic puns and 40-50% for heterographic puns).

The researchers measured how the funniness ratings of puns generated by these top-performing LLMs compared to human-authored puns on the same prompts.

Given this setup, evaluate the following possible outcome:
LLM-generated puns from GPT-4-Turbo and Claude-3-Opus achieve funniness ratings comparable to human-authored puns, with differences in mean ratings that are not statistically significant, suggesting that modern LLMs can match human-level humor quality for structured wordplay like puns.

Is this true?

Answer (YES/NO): NO